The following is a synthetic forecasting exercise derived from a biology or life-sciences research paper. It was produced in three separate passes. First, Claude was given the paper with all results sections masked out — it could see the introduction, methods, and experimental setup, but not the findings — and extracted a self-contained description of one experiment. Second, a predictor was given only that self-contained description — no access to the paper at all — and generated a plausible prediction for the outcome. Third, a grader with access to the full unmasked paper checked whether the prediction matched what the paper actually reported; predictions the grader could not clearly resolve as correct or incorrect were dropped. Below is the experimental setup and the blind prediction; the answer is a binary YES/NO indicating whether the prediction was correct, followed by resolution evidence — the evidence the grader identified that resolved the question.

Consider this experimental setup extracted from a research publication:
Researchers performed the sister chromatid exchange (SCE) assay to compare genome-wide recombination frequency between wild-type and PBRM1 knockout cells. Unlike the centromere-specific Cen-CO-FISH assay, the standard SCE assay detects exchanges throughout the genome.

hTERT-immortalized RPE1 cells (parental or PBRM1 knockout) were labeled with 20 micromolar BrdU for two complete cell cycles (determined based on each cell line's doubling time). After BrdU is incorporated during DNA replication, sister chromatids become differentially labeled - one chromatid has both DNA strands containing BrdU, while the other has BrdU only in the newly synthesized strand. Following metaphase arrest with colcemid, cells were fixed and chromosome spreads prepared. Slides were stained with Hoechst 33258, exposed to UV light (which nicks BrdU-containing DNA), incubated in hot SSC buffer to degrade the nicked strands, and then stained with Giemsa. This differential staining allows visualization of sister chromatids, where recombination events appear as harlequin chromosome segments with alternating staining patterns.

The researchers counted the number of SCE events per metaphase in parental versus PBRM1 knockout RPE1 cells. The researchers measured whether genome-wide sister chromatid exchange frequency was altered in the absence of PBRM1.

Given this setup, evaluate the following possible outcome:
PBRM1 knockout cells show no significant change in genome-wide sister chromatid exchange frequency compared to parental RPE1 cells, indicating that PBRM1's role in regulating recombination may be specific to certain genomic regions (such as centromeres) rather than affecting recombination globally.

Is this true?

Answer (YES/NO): NO